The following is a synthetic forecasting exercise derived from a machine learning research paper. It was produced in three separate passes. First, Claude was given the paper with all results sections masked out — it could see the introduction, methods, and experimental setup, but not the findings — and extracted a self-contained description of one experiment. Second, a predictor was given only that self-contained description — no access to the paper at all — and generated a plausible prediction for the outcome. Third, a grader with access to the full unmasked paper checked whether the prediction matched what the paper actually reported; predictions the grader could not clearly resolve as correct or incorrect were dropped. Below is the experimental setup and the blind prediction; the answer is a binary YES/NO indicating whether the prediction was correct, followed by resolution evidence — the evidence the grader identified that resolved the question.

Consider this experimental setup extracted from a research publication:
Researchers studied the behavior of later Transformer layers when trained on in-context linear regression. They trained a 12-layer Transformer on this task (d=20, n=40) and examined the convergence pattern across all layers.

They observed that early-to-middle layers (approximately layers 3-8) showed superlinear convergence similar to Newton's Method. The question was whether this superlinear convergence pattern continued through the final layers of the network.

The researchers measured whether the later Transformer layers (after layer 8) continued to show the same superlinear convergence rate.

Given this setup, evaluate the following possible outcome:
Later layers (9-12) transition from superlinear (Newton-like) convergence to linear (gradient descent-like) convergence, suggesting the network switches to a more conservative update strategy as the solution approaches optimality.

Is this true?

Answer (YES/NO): NO